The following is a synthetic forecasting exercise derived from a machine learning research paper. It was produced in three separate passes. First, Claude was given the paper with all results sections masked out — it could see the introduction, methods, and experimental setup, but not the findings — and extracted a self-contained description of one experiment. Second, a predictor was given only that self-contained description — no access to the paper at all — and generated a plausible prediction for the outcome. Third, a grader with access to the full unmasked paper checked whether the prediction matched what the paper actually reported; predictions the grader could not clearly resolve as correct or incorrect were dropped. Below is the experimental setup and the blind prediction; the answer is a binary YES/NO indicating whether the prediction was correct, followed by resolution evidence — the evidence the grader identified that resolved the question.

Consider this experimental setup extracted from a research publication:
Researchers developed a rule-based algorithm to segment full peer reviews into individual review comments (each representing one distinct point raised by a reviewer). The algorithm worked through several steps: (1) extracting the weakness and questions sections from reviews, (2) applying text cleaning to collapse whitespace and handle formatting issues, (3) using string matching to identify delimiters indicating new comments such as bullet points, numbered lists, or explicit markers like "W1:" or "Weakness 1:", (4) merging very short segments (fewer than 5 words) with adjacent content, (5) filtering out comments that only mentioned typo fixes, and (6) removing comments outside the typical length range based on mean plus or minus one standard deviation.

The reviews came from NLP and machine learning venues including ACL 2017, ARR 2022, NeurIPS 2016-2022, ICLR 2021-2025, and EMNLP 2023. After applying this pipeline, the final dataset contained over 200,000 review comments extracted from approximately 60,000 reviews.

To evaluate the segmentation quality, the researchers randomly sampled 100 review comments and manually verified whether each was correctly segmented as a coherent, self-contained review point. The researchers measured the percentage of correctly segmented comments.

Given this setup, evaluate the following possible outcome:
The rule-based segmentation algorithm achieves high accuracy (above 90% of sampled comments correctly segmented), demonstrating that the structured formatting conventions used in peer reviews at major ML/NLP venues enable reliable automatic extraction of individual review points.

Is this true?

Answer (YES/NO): YES